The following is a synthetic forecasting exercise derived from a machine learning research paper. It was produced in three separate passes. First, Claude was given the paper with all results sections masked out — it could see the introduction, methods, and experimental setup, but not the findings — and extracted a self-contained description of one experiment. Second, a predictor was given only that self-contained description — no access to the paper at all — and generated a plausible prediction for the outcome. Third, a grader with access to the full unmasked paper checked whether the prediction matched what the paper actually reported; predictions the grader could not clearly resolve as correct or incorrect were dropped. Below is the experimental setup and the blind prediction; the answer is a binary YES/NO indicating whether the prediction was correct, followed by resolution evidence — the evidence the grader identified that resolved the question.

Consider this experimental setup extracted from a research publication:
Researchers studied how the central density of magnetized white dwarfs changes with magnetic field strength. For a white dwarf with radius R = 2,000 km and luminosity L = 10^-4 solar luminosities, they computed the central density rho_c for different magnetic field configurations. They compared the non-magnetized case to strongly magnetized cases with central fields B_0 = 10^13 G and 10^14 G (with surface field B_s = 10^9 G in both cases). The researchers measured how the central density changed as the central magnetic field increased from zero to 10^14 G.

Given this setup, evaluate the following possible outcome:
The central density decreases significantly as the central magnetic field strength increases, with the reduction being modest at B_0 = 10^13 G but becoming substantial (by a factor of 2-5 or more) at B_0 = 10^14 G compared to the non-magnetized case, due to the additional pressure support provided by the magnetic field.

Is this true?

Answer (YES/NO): NO